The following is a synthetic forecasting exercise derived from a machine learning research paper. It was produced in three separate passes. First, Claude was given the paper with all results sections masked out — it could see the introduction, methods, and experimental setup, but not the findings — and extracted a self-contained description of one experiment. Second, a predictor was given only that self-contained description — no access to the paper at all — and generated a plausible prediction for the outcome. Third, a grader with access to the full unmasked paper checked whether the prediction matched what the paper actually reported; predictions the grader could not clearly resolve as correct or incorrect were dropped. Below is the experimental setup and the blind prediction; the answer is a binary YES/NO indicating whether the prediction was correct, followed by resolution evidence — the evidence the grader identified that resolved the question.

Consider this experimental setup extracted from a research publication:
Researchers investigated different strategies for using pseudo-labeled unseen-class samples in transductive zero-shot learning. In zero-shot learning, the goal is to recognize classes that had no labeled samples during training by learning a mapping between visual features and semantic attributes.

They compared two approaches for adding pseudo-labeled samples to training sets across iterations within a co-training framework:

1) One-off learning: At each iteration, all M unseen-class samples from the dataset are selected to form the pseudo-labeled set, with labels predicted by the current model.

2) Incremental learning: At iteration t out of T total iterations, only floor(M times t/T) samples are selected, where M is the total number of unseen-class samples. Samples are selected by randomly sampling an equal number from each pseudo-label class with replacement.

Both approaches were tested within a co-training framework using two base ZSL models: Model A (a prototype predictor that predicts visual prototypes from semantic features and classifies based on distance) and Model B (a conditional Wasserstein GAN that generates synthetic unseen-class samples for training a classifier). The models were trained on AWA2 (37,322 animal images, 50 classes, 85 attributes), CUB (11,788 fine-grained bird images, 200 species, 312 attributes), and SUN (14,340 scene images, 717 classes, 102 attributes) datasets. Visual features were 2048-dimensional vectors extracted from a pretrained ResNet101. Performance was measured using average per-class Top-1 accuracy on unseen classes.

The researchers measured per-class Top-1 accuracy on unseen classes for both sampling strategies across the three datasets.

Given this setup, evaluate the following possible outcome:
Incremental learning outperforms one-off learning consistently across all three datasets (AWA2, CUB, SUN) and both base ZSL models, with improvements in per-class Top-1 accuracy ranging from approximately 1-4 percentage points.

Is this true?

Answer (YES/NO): NO